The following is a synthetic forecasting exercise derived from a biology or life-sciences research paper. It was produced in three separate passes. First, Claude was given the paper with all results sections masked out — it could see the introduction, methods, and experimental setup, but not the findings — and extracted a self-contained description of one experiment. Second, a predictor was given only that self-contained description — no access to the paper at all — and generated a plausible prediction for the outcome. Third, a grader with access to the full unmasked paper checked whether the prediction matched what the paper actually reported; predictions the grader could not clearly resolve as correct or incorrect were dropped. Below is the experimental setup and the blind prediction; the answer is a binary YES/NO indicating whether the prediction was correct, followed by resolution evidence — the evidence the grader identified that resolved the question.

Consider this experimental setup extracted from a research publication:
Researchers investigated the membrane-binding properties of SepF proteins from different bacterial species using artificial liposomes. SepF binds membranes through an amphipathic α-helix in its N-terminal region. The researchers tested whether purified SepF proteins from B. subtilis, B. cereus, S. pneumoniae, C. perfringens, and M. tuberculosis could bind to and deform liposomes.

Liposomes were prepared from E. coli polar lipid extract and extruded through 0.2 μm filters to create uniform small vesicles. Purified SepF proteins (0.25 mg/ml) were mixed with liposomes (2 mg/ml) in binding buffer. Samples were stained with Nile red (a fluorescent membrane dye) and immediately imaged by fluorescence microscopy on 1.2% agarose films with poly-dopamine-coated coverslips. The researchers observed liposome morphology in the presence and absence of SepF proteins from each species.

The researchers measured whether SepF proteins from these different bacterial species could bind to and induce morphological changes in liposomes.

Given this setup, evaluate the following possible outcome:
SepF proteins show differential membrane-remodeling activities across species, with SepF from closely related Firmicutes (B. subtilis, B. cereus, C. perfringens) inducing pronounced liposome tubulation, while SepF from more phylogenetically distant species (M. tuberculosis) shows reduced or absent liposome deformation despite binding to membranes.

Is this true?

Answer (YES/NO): NO